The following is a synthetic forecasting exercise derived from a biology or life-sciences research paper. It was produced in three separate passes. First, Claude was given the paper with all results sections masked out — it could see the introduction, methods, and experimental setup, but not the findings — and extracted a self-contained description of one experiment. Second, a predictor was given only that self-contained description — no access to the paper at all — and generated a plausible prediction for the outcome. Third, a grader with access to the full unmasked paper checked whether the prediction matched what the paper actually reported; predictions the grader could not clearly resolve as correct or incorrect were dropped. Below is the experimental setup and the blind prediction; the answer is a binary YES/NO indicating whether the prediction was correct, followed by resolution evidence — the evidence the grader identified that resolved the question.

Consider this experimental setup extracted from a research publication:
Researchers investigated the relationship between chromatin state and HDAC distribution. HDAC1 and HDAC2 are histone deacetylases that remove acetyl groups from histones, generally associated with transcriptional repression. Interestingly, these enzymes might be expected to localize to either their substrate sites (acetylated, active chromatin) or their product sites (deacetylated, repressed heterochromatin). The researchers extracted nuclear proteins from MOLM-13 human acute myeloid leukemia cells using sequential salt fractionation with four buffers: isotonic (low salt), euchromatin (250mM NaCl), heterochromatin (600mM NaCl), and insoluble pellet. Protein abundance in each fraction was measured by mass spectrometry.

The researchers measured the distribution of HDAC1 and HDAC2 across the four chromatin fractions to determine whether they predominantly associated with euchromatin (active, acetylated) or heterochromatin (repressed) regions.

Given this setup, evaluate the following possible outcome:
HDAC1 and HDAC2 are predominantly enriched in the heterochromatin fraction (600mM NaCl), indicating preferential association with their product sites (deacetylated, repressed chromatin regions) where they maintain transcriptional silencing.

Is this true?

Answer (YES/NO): NO